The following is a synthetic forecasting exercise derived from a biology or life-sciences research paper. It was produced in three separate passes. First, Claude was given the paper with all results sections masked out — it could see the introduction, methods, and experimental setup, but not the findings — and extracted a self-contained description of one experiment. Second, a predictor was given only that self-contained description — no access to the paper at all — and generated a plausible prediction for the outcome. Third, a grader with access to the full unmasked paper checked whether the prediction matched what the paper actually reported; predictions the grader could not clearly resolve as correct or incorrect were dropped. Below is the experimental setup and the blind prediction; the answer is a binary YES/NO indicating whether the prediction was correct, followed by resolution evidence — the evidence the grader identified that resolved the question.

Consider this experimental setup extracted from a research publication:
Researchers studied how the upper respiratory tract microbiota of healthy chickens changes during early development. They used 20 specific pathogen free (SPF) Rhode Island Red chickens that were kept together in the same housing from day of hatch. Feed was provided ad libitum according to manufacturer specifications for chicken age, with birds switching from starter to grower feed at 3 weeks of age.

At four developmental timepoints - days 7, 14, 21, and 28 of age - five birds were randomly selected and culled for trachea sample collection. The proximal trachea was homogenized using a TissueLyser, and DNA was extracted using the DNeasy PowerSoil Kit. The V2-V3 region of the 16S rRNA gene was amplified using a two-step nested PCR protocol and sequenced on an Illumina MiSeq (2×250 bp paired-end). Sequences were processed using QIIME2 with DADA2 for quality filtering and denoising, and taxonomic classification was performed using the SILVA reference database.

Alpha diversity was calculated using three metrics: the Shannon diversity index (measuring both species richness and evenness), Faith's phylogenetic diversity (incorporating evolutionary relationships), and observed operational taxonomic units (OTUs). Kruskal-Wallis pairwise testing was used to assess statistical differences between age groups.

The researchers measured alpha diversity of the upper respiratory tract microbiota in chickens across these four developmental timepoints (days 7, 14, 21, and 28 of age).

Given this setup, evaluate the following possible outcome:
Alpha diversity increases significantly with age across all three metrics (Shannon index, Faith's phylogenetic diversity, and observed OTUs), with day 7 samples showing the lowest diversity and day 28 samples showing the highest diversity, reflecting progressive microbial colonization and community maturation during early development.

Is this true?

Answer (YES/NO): YES